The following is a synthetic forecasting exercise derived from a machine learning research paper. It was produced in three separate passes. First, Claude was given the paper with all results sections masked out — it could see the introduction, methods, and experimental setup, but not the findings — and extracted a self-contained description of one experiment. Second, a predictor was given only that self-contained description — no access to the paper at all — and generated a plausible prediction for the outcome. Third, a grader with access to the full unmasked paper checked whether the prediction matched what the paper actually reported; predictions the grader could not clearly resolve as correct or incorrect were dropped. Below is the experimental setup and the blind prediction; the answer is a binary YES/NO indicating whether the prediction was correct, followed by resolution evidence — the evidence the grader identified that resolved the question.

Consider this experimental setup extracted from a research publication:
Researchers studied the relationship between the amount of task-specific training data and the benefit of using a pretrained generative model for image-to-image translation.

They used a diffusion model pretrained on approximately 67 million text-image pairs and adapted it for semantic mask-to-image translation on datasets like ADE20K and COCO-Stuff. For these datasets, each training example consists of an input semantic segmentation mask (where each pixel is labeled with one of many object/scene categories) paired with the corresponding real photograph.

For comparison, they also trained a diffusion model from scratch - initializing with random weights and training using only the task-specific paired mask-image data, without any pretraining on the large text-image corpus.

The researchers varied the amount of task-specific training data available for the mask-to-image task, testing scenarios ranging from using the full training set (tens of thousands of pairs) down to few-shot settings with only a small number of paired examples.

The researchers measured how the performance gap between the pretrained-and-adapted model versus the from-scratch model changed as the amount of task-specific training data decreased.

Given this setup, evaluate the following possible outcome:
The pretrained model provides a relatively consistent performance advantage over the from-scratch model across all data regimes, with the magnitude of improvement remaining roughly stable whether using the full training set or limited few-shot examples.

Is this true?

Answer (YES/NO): YES